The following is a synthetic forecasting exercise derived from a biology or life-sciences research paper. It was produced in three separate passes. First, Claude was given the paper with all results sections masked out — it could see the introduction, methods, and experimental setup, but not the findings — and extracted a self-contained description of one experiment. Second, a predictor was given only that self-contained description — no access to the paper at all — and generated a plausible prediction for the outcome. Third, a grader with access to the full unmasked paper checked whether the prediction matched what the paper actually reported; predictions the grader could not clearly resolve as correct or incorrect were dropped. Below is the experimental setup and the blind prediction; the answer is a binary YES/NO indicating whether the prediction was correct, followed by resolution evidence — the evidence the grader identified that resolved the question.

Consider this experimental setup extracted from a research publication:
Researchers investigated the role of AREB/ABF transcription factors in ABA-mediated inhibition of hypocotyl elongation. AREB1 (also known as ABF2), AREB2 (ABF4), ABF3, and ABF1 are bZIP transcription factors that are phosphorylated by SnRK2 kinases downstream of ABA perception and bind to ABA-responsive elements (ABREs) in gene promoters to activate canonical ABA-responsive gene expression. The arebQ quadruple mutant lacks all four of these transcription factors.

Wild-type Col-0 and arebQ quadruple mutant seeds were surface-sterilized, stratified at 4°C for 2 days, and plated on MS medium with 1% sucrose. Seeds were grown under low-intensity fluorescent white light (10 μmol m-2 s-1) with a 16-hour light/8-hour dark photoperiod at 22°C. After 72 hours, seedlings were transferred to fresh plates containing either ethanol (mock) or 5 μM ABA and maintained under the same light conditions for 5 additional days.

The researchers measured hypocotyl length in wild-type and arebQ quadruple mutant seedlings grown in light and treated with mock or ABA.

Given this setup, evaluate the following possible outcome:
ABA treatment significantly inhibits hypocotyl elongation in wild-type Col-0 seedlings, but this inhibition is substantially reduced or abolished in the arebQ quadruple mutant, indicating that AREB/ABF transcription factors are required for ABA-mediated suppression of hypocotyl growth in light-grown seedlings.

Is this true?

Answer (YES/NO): NO